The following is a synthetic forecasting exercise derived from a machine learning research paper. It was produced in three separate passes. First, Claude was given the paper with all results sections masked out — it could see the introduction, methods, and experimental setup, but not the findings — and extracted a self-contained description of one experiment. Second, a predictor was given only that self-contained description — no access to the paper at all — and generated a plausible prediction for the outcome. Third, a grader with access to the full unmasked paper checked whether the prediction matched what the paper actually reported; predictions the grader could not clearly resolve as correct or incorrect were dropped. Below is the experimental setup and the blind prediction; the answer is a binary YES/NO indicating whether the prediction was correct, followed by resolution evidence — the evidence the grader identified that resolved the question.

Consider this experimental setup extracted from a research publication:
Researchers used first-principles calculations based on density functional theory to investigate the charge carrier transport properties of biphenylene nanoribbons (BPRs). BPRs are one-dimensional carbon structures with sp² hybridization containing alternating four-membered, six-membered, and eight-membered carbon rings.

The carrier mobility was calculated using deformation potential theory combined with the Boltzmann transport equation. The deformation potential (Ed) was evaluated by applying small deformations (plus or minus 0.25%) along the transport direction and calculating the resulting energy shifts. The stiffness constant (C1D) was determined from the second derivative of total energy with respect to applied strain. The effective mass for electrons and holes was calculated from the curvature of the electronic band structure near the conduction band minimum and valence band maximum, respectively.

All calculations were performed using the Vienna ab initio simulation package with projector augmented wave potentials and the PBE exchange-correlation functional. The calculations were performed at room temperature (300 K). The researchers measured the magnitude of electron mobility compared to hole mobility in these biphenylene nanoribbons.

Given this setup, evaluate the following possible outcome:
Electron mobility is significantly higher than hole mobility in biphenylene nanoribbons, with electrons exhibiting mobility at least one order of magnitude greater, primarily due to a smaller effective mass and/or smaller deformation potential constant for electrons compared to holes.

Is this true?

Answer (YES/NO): NO